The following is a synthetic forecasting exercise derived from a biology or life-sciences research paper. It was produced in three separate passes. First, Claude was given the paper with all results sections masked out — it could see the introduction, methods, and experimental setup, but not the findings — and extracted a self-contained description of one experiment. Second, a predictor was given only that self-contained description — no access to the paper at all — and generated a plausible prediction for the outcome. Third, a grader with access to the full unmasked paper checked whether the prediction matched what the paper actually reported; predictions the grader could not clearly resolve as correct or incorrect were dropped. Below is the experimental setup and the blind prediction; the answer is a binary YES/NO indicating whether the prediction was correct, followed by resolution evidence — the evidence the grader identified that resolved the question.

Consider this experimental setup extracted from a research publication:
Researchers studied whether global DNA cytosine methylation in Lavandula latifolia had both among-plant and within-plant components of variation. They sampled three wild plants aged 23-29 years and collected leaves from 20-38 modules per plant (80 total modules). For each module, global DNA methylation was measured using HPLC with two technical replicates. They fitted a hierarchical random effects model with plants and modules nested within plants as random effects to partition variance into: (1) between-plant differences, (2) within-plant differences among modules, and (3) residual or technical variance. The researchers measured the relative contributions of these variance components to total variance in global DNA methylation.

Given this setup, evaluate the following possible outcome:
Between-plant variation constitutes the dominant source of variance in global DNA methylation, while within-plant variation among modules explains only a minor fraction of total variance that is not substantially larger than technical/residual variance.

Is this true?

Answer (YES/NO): NO